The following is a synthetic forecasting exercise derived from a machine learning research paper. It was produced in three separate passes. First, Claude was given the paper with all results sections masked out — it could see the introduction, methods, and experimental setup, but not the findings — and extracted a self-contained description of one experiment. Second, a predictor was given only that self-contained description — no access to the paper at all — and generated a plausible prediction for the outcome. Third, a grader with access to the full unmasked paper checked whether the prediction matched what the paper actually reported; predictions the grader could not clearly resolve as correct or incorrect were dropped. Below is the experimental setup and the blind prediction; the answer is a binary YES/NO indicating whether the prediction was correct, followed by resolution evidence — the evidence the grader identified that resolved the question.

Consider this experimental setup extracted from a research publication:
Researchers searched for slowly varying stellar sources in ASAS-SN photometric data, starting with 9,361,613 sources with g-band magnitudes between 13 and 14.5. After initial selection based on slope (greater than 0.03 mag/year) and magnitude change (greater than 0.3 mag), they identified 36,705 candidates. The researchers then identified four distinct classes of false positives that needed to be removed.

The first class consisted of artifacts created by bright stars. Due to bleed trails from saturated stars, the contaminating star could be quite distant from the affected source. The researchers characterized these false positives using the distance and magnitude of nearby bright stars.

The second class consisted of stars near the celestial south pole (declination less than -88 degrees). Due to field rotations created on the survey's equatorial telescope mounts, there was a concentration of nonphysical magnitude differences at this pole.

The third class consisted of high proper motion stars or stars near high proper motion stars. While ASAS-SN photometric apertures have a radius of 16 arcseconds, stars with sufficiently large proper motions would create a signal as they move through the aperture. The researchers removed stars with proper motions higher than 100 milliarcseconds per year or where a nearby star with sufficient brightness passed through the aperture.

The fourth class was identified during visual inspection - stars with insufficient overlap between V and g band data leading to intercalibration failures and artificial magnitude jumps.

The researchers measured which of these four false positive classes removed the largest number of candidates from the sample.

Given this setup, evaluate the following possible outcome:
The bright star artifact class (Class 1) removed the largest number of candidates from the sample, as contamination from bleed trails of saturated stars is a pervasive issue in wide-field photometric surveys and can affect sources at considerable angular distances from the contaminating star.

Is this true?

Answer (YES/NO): YES